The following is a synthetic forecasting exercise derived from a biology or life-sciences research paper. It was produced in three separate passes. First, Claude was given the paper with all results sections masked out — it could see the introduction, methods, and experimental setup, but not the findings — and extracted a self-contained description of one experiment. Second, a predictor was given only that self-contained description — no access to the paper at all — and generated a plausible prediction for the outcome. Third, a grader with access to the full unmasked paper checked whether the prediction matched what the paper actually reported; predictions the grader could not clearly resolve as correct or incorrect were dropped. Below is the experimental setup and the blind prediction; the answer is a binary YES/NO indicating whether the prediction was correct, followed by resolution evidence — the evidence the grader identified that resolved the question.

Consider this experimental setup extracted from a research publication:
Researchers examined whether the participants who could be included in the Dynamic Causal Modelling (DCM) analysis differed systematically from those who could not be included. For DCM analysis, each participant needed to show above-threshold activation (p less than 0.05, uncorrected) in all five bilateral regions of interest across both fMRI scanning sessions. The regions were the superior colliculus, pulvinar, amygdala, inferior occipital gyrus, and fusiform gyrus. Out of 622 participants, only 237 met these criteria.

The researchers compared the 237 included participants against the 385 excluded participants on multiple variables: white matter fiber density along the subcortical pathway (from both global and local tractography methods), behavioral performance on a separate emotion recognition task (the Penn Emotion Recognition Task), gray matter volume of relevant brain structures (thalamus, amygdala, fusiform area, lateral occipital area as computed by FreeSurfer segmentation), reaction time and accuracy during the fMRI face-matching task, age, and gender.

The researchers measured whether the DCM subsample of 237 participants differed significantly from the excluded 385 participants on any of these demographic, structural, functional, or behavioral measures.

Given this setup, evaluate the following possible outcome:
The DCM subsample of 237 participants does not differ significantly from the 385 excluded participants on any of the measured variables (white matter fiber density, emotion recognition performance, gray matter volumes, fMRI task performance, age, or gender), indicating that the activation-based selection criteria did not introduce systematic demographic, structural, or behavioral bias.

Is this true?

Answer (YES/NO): YES